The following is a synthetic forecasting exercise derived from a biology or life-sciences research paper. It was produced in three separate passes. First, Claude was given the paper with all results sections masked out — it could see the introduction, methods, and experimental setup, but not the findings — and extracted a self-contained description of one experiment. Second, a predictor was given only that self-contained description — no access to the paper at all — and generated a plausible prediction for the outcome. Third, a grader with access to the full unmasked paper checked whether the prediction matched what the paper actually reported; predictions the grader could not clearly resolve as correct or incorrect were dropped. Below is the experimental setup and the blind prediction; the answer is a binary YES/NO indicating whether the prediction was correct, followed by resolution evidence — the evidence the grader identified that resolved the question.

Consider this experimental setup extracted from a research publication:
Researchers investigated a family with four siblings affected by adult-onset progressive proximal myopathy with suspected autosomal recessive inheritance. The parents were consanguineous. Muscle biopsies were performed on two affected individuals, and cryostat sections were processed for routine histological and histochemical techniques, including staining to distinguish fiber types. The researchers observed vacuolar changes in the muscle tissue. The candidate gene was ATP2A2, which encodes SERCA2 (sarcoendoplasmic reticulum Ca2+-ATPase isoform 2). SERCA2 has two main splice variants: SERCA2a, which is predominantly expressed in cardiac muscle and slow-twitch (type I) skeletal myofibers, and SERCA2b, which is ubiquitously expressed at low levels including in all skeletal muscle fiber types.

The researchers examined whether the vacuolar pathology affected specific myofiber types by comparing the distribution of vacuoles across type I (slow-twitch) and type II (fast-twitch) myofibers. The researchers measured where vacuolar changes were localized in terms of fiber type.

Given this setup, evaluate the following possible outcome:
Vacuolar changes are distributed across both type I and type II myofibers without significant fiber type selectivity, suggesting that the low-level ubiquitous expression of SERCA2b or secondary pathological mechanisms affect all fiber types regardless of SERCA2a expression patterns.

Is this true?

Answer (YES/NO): NO